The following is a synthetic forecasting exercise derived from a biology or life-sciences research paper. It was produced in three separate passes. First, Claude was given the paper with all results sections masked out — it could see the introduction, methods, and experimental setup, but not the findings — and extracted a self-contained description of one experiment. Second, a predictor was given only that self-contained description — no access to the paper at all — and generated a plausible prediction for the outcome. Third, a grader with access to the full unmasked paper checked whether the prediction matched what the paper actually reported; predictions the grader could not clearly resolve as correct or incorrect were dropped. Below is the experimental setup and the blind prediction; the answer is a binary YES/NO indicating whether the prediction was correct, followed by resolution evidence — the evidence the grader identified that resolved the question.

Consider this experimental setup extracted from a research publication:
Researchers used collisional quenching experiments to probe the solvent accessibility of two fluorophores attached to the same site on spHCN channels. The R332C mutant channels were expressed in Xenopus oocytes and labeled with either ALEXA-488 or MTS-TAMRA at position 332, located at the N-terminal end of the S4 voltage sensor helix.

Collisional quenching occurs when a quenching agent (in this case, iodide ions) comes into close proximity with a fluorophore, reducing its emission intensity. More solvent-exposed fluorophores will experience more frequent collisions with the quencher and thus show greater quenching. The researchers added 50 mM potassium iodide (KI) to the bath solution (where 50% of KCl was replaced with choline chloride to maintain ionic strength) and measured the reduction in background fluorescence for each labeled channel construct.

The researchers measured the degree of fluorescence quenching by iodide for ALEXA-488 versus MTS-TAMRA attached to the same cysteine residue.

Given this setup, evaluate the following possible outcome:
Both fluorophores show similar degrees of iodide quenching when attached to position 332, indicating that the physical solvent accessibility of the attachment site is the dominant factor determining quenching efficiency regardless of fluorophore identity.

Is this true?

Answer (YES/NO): NO